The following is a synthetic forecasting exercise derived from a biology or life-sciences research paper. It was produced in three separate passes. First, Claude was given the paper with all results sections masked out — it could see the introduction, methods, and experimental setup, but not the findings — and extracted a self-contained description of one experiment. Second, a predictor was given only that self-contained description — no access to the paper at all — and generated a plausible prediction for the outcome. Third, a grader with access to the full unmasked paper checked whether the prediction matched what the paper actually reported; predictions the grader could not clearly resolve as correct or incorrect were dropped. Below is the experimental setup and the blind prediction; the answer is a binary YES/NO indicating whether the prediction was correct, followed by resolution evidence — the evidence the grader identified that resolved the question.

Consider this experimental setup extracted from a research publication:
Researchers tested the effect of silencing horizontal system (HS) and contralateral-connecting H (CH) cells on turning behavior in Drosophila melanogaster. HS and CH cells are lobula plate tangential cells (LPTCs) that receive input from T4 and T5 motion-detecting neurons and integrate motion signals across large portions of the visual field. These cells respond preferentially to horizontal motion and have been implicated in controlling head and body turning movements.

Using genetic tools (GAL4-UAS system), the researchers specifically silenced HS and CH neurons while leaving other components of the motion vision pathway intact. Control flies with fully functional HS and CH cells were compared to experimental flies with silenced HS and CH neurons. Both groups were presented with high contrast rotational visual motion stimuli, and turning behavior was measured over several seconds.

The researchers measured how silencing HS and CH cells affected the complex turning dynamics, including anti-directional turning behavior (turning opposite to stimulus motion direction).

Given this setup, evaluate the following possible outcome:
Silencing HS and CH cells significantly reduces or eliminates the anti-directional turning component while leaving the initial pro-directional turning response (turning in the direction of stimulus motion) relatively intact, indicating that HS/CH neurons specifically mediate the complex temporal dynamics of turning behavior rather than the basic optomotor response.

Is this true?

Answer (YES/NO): NO